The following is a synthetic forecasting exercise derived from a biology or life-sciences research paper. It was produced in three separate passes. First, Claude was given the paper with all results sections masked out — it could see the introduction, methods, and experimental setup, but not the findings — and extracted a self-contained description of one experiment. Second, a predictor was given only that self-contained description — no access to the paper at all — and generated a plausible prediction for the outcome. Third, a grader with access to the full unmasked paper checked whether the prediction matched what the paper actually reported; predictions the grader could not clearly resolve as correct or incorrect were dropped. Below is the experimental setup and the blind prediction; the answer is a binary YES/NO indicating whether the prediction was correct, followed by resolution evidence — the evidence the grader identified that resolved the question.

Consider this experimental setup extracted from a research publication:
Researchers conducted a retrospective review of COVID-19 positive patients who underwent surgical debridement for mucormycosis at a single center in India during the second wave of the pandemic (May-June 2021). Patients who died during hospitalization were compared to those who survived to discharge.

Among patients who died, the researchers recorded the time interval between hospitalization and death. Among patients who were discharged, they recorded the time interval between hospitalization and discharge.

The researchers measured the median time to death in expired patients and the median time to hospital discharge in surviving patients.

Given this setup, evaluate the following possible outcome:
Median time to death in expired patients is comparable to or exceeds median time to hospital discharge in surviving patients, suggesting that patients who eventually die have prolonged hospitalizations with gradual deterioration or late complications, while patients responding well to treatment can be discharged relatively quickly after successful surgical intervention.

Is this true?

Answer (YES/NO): YES